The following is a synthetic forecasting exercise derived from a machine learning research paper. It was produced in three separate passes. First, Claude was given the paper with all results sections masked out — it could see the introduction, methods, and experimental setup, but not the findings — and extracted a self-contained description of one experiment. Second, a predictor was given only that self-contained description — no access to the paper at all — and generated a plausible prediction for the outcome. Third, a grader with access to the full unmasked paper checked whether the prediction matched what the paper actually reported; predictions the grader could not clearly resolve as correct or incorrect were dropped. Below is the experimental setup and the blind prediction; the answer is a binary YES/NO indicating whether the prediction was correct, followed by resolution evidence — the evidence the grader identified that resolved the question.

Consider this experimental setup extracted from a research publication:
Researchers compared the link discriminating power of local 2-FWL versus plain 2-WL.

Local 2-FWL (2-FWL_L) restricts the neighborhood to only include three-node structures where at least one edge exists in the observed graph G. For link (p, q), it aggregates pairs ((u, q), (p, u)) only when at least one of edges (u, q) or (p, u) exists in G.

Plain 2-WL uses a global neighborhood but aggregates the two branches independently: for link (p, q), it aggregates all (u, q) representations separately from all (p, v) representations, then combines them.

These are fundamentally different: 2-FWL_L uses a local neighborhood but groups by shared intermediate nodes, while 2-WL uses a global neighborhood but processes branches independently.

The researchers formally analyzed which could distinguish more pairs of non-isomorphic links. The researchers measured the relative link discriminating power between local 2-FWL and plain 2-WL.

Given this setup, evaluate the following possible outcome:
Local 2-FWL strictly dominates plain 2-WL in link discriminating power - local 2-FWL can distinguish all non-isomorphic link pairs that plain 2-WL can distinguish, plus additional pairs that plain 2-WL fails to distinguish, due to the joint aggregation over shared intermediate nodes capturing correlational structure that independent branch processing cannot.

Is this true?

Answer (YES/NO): NO